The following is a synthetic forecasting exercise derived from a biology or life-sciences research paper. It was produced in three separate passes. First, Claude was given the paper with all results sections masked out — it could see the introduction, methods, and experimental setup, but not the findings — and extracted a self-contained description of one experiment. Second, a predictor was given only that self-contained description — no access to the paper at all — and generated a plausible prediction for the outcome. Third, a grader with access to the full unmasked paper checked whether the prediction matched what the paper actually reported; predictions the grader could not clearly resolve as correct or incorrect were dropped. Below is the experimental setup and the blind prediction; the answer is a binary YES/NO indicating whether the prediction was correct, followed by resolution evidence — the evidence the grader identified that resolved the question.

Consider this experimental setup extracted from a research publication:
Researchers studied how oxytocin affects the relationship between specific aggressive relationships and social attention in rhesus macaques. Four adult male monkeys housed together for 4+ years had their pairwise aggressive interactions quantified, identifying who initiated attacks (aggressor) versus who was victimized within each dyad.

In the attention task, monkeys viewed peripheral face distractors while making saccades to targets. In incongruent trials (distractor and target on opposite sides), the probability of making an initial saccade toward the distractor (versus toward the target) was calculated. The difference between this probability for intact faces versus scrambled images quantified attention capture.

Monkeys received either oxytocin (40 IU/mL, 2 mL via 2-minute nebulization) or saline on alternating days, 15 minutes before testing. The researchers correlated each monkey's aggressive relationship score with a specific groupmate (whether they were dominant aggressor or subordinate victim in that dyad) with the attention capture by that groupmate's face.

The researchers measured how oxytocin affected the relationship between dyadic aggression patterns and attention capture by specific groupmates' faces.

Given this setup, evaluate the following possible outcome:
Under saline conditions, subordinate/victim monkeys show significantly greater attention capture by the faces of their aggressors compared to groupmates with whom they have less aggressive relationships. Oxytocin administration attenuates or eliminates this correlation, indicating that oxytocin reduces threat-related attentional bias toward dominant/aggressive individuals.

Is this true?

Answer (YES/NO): NO